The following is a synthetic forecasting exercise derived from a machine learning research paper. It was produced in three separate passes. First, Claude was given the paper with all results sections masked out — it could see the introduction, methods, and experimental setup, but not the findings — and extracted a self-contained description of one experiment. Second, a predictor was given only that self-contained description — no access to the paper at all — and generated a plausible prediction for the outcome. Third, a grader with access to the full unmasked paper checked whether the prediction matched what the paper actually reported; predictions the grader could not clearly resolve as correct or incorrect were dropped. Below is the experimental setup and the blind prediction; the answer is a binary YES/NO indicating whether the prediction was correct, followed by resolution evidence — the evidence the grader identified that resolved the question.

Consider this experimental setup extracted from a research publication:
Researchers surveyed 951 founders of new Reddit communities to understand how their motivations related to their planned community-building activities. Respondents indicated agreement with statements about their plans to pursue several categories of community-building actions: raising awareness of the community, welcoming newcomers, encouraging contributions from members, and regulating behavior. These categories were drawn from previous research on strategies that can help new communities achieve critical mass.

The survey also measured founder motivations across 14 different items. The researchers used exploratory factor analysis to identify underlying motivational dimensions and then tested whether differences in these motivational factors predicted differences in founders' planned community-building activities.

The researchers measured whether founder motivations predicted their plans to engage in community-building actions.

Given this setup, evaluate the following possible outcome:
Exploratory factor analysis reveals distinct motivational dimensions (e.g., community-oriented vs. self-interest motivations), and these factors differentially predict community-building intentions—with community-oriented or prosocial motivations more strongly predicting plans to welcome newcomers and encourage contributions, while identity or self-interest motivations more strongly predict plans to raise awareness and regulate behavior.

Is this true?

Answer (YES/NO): NO